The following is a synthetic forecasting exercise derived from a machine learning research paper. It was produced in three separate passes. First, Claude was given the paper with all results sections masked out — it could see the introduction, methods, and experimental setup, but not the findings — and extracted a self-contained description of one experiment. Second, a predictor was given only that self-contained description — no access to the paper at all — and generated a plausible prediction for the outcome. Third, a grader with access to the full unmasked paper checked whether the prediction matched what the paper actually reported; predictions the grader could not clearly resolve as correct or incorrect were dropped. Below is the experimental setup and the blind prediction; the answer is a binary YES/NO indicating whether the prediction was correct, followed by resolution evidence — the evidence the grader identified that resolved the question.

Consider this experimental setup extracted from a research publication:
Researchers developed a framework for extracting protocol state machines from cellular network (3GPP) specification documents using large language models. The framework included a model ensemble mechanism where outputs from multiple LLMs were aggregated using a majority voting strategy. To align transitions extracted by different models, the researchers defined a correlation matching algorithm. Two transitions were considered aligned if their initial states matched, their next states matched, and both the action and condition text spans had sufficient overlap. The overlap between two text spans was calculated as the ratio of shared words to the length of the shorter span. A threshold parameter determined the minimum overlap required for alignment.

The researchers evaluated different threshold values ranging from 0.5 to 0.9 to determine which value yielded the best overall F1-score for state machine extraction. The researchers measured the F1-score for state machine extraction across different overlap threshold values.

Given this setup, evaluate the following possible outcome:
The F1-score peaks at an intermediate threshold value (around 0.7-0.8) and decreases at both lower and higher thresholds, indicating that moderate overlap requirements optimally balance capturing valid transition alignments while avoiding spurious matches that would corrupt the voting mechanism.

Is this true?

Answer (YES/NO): YES